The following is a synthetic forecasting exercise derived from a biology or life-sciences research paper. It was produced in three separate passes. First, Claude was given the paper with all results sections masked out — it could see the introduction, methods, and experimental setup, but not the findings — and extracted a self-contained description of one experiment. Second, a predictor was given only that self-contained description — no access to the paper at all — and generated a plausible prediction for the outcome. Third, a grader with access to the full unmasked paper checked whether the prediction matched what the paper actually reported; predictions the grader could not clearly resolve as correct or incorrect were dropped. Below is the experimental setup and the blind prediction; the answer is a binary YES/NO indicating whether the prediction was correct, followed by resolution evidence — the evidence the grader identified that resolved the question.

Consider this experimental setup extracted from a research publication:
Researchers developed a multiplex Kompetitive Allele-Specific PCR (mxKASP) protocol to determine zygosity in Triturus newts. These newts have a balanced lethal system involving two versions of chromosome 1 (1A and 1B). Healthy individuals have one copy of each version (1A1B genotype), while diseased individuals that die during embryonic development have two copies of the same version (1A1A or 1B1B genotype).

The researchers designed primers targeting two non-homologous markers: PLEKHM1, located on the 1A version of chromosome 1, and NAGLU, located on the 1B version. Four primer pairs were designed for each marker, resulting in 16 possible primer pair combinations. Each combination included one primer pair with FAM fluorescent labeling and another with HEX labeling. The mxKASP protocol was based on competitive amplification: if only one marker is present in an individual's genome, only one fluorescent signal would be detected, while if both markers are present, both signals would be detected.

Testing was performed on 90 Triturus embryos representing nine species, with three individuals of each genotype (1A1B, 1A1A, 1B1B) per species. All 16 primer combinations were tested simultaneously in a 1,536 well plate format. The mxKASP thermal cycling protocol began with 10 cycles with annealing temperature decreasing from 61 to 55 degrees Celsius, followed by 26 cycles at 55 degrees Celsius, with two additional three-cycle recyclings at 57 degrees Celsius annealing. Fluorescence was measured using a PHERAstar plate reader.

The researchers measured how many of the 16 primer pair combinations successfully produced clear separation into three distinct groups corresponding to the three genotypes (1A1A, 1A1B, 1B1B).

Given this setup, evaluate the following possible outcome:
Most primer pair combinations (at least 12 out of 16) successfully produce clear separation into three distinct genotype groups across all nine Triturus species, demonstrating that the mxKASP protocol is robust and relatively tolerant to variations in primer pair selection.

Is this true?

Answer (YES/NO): NO